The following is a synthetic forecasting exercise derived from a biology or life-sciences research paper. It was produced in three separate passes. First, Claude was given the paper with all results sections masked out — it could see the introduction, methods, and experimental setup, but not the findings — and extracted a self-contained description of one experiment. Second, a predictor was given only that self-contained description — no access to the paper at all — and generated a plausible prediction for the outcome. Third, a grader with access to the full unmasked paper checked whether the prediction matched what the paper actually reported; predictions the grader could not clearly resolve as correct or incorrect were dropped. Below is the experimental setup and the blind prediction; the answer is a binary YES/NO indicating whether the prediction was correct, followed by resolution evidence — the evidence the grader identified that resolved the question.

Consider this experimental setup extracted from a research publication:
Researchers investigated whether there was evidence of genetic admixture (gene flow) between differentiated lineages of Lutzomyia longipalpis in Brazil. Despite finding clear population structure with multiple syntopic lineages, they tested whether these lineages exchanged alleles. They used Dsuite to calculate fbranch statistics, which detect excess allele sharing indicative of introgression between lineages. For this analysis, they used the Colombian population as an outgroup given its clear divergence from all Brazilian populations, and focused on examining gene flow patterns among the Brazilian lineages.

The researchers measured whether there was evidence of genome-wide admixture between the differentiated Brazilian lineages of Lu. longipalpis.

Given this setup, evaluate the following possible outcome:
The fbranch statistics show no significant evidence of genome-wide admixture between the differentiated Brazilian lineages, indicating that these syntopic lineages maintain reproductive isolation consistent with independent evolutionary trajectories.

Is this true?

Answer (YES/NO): NO